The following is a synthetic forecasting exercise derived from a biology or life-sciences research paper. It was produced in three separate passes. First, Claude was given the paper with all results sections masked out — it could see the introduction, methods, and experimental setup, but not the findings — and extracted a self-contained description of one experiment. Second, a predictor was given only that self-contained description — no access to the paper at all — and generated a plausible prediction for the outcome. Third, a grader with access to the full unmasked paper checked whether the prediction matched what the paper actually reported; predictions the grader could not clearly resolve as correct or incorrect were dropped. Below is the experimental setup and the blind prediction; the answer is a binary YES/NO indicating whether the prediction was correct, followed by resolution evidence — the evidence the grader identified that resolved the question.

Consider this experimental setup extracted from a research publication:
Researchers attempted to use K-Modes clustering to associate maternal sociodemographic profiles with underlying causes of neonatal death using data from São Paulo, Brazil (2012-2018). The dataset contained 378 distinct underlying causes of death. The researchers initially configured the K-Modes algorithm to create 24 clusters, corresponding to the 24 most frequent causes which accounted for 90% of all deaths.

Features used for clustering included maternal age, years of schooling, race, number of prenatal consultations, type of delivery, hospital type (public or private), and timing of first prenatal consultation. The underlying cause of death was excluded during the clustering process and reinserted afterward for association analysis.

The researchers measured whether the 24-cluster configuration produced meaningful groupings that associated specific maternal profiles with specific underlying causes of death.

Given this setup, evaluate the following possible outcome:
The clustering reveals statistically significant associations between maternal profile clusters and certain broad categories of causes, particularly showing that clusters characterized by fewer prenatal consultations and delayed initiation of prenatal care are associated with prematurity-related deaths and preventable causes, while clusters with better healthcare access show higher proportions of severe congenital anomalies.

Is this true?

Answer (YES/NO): NO